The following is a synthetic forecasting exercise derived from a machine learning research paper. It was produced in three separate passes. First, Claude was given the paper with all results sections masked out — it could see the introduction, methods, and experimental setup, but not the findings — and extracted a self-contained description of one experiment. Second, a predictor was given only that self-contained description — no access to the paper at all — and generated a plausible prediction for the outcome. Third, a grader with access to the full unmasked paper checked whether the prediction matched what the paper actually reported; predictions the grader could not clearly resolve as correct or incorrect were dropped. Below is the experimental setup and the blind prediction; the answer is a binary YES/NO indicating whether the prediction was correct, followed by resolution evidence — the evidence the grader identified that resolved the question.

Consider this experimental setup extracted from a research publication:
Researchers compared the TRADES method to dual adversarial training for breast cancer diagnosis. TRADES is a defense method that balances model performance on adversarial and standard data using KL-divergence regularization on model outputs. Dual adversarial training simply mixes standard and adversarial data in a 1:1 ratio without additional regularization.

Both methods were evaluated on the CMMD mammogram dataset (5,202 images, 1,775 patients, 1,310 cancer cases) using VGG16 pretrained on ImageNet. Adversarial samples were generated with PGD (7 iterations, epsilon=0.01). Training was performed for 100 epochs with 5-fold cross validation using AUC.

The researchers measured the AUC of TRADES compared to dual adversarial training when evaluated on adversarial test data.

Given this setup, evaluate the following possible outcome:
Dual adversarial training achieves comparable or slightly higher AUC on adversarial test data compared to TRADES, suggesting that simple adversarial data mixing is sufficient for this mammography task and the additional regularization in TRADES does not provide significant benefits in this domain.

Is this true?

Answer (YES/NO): NO